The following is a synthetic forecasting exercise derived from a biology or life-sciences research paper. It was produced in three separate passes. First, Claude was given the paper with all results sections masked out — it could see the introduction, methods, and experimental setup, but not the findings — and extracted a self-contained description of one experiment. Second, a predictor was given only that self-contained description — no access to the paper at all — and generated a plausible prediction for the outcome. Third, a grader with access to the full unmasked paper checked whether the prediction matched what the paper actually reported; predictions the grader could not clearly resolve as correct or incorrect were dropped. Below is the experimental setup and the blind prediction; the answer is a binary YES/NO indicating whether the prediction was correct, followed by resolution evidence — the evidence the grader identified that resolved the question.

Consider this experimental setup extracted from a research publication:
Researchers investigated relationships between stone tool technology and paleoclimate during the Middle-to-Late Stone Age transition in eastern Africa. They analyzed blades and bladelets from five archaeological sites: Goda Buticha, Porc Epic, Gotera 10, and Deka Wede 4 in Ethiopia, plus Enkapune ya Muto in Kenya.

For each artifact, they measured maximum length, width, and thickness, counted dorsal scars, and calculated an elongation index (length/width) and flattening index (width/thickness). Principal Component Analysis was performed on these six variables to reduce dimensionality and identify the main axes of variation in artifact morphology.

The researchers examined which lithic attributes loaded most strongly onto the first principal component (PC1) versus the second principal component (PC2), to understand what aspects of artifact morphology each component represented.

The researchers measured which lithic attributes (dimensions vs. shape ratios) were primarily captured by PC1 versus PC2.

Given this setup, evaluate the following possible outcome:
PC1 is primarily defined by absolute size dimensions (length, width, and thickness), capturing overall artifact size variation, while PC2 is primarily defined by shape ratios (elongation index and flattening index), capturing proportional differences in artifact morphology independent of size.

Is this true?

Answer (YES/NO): YES